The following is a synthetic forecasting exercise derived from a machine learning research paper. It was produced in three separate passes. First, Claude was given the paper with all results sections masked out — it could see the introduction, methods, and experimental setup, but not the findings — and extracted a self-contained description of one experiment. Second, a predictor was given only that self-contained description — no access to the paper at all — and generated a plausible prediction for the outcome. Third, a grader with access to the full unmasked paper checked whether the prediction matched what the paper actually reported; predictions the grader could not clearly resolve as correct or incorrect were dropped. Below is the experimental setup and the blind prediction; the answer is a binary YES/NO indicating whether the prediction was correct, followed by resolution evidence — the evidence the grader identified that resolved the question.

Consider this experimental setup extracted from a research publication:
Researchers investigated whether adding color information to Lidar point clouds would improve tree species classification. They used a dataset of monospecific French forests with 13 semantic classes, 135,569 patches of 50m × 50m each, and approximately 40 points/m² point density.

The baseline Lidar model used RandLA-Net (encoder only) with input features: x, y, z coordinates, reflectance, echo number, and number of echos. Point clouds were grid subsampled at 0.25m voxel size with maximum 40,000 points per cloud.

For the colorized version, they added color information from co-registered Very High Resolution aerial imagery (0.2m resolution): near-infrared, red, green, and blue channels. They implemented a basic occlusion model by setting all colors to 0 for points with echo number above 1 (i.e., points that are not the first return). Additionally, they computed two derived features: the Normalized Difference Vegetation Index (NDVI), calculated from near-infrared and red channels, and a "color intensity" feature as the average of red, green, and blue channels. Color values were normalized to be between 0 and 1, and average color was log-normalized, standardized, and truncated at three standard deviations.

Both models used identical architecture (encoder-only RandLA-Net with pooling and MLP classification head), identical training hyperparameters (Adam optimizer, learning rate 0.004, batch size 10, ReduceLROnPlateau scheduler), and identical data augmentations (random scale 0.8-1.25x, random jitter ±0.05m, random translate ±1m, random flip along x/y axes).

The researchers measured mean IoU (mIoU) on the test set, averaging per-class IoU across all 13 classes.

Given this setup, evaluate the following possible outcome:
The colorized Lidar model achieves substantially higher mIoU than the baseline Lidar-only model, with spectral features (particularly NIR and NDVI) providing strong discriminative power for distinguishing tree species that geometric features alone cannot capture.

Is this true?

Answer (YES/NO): NO